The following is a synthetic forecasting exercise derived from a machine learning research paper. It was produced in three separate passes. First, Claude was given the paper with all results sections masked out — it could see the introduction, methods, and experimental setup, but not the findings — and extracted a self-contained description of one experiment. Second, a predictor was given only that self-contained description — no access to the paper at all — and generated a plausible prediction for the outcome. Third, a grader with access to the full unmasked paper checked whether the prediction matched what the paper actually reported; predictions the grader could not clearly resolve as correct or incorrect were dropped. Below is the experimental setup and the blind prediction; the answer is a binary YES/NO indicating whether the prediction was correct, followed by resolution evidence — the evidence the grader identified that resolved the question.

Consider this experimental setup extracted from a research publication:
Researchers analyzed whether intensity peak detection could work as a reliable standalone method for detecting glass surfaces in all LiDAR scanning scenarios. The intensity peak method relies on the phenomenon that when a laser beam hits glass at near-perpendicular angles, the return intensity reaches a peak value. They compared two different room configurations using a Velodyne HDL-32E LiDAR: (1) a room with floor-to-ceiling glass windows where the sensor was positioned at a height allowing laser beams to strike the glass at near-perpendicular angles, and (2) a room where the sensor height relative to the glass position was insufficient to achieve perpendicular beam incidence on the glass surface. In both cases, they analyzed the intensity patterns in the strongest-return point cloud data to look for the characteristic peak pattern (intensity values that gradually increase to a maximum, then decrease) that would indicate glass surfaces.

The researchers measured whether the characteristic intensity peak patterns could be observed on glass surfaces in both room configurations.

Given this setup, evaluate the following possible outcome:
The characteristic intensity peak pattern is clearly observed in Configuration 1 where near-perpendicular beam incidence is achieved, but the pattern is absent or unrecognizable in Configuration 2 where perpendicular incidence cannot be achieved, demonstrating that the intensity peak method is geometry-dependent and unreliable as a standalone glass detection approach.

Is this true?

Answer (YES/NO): YES